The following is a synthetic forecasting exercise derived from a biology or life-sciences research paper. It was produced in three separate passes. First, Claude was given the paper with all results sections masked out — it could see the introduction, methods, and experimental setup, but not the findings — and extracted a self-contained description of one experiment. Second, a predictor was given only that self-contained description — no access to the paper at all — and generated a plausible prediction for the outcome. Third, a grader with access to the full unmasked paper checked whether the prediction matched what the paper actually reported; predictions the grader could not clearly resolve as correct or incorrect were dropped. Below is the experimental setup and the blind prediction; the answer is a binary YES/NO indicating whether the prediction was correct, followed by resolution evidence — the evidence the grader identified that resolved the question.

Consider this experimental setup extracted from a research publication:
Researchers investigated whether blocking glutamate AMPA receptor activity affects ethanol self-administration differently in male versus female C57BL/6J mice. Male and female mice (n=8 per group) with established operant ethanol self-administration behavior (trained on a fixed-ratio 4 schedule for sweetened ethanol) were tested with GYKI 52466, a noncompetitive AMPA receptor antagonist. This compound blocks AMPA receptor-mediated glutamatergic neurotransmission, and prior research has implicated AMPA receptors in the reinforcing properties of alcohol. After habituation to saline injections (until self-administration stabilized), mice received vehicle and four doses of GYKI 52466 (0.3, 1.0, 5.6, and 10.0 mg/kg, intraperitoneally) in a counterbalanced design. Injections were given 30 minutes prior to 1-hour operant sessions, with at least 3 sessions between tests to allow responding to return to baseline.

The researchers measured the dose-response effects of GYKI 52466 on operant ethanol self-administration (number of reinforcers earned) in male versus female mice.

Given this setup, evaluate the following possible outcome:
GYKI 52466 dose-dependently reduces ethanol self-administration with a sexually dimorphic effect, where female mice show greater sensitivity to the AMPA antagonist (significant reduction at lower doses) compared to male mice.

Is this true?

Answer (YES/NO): NO